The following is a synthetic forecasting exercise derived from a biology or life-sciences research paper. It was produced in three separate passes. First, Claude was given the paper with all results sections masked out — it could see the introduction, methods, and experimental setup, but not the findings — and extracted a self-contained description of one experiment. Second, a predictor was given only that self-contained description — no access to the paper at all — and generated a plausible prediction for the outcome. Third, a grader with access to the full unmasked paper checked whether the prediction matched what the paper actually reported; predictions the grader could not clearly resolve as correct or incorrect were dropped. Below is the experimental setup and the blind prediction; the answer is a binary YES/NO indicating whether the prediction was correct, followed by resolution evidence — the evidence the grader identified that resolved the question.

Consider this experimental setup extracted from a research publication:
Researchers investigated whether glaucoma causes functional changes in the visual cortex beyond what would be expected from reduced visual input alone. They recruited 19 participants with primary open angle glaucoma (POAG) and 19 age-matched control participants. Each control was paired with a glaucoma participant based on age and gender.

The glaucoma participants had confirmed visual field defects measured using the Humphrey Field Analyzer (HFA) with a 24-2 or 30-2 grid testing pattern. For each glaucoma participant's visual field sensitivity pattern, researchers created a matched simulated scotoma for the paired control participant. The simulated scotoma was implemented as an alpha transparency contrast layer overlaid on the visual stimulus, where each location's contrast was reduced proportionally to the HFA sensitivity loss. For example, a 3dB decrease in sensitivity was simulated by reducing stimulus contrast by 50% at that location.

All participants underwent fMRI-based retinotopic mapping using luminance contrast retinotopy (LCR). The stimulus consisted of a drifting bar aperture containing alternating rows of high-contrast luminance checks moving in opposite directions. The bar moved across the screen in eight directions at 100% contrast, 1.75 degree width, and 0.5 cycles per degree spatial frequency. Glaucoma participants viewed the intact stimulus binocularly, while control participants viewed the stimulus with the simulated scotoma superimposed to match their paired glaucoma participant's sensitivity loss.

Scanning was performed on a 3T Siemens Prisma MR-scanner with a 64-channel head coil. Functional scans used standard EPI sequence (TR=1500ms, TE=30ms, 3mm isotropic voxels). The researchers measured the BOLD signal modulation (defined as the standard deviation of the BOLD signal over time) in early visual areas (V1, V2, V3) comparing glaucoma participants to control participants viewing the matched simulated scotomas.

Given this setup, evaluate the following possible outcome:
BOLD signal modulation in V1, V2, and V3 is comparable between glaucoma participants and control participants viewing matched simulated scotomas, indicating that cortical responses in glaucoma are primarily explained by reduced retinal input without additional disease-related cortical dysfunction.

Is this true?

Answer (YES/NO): NO